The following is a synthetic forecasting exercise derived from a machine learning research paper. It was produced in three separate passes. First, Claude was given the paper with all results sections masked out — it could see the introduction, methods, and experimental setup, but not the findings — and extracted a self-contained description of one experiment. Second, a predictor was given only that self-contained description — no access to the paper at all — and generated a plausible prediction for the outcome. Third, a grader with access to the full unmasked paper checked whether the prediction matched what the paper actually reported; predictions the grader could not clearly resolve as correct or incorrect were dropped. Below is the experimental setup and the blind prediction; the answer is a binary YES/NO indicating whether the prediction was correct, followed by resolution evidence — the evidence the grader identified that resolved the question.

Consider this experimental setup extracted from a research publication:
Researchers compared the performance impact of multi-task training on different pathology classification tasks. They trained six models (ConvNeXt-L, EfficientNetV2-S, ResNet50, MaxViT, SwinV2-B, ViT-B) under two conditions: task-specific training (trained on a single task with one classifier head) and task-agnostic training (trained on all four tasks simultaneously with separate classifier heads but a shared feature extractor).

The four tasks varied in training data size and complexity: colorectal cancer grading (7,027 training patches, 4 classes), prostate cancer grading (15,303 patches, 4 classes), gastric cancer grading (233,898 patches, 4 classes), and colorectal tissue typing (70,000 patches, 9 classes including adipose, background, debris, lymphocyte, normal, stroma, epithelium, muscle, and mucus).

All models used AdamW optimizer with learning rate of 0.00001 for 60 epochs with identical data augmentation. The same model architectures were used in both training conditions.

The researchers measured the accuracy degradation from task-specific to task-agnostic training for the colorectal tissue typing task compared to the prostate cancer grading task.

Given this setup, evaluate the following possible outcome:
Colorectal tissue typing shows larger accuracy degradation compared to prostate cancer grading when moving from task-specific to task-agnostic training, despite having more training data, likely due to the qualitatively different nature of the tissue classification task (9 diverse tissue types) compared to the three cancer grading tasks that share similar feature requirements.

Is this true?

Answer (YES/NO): NO